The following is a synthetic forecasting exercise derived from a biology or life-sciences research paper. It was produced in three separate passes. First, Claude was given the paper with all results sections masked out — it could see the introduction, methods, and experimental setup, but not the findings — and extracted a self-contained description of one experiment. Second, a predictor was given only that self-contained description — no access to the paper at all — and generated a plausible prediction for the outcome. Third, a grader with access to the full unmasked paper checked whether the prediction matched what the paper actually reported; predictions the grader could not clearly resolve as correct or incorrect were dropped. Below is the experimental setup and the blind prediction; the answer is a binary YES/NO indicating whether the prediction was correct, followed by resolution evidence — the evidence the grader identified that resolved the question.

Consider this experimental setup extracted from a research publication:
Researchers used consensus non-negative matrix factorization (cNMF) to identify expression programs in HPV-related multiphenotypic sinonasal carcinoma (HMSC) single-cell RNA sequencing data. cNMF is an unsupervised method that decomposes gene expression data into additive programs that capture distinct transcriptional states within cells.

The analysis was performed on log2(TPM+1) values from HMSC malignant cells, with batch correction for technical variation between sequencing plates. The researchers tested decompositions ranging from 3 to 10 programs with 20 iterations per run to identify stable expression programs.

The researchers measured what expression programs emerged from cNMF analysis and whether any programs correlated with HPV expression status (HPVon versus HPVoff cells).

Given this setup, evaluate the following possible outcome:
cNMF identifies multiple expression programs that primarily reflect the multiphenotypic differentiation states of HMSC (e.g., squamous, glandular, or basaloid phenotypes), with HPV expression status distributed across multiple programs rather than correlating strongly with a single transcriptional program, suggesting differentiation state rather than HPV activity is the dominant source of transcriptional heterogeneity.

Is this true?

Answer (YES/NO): NO